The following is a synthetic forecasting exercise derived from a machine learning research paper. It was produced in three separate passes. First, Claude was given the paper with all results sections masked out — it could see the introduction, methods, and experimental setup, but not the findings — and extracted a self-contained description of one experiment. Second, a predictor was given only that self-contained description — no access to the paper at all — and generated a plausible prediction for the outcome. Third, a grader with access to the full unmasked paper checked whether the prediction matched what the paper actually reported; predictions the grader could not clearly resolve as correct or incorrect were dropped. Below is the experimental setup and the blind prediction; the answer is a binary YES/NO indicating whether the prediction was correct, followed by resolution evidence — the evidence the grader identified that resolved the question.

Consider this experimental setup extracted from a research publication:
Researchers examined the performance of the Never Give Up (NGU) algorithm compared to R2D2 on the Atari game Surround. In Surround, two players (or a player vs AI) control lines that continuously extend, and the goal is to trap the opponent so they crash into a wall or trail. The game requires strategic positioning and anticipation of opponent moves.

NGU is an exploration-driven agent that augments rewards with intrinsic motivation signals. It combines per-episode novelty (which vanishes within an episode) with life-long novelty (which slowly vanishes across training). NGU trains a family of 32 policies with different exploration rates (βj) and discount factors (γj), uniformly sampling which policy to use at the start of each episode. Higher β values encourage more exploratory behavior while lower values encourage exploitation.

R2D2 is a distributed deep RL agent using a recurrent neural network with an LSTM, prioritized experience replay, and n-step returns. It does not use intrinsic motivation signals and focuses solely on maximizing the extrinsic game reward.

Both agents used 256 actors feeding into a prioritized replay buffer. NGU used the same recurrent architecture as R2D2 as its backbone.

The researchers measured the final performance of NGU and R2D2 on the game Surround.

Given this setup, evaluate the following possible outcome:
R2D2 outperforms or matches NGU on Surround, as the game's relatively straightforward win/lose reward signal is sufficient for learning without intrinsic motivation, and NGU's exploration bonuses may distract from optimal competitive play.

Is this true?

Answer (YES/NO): YES